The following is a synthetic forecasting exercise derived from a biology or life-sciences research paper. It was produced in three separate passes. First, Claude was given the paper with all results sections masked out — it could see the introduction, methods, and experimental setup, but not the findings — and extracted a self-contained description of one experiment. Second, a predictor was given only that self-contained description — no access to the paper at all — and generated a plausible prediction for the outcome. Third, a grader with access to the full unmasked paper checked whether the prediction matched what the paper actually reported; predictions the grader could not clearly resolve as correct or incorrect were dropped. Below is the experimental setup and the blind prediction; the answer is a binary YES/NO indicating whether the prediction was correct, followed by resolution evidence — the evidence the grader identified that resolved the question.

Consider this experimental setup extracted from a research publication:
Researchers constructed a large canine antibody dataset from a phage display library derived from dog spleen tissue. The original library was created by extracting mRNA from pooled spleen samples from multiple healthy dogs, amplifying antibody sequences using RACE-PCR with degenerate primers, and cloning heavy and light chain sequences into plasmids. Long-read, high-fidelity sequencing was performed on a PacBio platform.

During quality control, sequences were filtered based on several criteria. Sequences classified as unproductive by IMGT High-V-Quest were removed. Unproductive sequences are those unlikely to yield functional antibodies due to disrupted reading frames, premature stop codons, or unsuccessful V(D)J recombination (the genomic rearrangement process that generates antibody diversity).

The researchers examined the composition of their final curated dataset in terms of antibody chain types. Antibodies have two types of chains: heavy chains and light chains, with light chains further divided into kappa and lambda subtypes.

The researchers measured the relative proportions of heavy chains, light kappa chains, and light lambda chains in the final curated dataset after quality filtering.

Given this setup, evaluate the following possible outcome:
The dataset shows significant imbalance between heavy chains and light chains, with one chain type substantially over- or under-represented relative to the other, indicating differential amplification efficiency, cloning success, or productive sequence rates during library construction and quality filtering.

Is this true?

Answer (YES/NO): YES